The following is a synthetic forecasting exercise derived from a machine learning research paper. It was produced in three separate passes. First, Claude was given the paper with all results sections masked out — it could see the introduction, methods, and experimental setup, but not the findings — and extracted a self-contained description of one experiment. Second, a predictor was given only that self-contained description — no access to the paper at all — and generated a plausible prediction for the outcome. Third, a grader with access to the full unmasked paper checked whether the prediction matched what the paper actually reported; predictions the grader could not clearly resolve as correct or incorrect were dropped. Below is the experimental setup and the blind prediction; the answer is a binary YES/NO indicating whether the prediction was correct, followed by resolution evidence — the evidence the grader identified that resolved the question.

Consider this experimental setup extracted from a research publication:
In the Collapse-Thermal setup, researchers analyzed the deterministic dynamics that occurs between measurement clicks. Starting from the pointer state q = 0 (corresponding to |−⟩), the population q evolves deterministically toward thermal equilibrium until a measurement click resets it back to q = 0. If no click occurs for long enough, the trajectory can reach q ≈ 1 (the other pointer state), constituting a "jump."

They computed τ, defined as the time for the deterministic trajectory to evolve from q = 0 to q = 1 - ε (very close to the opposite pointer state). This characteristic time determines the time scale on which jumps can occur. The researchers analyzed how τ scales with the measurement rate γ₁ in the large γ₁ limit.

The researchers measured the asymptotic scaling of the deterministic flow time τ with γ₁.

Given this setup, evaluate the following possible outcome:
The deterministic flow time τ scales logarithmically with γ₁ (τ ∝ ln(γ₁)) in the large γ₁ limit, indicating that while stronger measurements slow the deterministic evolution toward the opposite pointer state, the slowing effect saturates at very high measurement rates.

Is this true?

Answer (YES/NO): NO